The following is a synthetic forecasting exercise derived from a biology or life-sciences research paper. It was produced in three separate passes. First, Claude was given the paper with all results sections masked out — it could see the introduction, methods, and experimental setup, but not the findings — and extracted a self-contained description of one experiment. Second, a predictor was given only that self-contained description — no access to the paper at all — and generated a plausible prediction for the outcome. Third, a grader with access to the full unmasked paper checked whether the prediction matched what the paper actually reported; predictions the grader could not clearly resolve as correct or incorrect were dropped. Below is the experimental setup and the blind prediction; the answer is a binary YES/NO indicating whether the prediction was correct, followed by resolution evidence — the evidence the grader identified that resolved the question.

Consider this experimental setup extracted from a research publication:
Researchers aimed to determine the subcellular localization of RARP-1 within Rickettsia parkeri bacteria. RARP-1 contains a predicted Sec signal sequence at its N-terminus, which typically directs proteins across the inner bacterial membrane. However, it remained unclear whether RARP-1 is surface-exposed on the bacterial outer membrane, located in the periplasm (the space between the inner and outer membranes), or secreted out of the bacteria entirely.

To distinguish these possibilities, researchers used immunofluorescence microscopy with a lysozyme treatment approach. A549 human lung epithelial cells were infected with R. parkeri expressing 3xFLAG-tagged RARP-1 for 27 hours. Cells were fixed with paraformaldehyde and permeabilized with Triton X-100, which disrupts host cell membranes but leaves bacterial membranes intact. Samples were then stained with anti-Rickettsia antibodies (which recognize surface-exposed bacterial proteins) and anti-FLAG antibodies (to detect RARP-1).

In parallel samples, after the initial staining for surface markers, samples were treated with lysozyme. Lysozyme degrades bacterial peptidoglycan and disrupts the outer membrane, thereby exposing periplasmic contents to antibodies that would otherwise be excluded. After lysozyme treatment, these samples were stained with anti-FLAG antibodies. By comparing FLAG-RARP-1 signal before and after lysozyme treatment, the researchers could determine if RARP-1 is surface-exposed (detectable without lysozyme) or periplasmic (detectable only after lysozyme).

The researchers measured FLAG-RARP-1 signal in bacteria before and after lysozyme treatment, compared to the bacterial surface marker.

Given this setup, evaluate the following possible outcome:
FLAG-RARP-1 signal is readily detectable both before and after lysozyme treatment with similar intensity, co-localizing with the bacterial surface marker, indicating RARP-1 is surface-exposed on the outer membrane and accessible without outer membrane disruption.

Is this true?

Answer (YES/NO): NO